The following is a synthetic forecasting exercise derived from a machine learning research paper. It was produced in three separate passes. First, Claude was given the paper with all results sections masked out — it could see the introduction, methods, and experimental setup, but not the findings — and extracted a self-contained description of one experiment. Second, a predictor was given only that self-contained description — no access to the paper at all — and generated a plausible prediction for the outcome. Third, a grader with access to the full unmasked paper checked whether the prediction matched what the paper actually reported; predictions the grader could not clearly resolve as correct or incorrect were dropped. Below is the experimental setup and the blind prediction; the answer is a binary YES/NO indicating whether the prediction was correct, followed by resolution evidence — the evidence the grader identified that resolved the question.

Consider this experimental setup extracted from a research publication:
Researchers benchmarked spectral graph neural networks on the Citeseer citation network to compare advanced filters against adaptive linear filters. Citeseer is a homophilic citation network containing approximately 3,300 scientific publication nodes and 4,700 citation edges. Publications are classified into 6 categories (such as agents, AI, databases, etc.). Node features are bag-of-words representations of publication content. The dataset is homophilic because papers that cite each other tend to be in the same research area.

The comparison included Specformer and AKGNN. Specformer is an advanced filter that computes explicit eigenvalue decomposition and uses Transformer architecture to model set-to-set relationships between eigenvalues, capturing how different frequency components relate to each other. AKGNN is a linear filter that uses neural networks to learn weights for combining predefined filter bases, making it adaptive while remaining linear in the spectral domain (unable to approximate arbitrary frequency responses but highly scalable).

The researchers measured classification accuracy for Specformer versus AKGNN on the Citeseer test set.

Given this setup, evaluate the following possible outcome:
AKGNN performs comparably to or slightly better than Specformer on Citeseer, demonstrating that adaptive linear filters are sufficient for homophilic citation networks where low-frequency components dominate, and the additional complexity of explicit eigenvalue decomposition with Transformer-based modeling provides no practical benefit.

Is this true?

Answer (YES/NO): NO